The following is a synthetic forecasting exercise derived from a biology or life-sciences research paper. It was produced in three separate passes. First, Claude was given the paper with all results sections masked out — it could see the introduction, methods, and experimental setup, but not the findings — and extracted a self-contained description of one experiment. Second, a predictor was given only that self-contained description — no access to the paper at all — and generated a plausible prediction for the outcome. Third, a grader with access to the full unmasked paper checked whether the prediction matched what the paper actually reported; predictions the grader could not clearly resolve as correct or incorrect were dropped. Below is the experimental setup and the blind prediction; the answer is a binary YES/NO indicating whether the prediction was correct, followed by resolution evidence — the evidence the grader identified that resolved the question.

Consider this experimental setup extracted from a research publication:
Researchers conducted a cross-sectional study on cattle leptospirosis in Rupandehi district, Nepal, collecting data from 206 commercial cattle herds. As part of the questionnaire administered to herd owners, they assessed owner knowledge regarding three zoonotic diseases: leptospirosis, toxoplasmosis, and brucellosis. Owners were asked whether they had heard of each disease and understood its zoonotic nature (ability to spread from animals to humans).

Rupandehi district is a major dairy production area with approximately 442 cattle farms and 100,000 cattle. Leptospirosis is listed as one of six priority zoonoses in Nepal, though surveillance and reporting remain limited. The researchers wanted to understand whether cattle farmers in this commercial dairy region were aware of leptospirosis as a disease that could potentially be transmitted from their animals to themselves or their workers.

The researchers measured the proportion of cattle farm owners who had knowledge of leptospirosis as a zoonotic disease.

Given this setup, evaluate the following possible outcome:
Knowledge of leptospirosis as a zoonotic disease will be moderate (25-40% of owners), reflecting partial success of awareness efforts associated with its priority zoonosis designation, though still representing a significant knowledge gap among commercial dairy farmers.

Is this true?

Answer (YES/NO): NO